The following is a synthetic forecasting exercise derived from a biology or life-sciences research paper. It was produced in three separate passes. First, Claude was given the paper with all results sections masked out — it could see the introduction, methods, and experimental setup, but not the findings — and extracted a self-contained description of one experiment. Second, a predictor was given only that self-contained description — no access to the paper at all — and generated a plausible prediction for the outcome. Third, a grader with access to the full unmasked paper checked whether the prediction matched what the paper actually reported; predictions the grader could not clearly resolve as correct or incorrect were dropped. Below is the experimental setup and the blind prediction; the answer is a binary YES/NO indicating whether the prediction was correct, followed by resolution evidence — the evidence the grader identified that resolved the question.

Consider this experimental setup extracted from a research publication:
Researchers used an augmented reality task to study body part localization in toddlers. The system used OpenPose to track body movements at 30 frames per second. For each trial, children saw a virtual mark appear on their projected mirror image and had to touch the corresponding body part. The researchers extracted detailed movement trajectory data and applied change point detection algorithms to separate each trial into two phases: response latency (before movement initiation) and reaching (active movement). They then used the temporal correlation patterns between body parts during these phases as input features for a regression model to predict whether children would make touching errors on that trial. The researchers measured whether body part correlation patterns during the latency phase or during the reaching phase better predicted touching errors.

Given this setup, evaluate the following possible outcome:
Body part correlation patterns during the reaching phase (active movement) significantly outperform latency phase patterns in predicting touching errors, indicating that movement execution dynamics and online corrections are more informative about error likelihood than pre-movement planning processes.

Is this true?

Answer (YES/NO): NO